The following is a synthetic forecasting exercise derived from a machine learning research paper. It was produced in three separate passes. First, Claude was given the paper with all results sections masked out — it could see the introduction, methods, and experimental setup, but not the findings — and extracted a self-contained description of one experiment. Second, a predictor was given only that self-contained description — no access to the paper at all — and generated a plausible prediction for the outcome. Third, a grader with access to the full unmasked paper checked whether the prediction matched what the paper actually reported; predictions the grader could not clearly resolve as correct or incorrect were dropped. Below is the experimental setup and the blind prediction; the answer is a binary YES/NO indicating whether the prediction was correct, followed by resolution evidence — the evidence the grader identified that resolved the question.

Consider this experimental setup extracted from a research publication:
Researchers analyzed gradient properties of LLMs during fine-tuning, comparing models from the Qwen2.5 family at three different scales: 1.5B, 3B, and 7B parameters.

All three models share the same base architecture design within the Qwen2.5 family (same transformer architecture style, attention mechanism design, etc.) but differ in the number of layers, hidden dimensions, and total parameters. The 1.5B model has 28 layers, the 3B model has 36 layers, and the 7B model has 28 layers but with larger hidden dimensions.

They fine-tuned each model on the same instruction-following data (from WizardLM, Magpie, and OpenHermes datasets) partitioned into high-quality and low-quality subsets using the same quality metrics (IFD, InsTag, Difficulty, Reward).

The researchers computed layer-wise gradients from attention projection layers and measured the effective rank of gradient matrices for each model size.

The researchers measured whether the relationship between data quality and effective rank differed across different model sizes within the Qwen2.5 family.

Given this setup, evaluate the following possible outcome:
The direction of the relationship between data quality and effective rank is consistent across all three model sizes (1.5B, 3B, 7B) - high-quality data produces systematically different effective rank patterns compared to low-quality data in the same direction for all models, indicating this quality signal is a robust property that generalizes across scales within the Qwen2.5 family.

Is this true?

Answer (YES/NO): YES